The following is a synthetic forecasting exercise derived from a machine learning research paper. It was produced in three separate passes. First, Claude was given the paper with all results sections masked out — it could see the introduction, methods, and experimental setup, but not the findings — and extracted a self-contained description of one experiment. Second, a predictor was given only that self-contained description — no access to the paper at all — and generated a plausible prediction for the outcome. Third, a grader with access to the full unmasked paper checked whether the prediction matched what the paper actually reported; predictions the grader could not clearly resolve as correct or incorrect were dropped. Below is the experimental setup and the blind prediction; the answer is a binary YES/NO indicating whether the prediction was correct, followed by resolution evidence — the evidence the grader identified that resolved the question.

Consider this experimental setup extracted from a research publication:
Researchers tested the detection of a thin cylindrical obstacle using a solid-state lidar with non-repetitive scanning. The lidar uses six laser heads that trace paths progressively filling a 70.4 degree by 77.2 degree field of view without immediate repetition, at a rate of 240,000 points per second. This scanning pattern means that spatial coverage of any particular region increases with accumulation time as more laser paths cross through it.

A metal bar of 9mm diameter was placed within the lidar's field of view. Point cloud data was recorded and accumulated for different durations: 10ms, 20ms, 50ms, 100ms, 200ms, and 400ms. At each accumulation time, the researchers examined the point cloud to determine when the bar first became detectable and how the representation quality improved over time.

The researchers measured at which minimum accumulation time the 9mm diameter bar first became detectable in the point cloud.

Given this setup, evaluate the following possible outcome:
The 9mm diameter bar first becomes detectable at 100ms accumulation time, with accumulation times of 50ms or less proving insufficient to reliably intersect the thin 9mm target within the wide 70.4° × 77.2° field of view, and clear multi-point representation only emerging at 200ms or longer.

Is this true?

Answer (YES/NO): NO